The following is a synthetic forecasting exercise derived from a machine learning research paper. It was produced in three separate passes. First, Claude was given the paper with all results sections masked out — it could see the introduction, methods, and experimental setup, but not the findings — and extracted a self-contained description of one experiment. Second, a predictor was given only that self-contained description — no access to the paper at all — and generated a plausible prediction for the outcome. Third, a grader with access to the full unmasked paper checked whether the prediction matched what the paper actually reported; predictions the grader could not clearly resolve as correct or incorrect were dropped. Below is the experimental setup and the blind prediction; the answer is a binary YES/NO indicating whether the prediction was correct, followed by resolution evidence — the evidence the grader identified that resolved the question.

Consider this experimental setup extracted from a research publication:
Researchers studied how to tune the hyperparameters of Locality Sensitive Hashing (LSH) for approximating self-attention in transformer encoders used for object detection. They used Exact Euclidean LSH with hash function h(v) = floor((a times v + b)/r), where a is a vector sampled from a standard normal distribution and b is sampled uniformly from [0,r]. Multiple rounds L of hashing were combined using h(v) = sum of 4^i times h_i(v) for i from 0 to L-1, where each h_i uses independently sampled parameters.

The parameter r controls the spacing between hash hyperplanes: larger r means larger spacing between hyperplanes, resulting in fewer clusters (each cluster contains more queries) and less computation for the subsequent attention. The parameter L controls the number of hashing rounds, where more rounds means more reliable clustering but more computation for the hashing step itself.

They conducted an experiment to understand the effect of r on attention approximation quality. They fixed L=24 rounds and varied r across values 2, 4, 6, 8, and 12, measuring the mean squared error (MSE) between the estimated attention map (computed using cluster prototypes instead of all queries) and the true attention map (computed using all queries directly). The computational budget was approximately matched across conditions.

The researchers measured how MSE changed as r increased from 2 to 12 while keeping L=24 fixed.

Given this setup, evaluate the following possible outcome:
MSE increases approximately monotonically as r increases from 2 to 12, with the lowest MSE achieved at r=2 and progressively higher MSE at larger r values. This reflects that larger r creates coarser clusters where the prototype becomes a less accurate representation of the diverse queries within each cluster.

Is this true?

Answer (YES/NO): NO